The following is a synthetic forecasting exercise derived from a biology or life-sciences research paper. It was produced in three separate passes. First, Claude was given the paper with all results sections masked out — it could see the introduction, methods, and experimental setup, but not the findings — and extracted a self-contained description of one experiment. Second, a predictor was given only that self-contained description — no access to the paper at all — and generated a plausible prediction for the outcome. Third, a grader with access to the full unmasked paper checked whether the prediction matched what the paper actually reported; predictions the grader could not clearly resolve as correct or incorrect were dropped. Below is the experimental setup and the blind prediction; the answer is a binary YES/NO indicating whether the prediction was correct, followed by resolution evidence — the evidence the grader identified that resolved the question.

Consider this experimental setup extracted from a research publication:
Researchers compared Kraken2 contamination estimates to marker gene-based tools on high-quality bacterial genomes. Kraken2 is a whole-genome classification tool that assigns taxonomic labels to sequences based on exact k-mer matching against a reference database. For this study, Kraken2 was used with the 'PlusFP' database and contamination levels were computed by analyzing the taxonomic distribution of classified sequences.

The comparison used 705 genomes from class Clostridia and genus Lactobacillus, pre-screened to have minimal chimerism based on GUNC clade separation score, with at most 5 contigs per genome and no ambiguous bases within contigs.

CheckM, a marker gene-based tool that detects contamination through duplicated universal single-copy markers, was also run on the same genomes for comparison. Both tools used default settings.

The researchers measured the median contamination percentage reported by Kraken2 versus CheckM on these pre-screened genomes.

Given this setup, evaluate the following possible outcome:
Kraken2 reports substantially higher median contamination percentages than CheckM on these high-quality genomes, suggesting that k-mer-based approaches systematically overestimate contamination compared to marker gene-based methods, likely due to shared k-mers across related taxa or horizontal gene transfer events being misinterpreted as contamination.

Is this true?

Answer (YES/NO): YES